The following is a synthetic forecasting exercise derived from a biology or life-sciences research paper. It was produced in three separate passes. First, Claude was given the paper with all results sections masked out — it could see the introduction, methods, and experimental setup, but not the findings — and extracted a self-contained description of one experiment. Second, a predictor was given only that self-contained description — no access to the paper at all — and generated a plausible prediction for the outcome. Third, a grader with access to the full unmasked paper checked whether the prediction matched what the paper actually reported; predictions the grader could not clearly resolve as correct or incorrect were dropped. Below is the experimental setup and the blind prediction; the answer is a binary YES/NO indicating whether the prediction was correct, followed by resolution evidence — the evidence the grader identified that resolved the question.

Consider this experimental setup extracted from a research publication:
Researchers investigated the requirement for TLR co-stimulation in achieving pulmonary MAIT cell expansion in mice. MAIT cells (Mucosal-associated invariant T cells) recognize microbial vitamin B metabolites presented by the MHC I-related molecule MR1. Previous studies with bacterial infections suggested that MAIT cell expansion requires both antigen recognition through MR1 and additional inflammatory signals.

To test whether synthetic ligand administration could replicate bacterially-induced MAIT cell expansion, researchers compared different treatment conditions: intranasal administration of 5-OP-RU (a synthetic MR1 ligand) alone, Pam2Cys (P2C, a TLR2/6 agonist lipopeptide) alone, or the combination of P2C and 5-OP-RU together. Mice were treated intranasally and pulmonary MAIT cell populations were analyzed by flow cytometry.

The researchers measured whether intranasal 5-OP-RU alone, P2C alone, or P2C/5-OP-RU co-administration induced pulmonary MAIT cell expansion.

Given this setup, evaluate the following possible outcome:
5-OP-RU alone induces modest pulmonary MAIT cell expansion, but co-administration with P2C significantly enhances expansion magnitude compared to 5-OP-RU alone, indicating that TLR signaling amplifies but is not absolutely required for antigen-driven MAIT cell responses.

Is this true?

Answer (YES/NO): NO